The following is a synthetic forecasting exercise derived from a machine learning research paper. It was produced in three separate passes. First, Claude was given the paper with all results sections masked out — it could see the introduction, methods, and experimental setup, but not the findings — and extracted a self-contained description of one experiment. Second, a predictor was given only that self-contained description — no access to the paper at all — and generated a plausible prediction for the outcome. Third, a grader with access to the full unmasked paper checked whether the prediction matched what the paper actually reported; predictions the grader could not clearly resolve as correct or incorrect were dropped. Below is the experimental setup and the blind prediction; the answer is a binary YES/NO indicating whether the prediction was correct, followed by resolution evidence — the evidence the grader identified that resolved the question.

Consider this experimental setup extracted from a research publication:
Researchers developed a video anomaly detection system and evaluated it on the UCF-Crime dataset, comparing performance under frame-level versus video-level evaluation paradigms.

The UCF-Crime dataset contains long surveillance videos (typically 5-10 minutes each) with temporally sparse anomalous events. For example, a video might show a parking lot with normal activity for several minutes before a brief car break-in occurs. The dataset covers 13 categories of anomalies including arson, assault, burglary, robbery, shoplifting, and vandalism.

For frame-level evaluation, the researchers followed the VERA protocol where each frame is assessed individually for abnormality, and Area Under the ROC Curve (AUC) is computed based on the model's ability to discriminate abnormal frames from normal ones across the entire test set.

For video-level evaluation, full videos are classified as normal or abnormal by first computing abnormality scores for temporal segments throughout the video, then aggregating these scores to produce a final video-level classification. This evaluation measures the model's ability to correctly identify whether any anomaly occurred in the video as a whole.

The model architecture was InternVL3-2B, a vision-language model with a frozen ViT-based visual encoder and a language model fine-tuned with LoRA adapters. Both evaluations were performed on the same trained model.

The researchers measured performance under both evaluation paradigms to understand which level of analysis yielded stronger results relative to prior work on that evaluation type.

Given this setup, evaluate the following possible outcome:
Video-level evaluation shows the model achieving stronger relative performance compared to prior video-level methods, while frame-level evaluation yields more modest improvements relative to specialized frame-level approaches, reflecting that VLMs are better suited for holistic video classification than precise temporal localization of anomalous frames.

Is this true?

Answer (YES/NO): NO